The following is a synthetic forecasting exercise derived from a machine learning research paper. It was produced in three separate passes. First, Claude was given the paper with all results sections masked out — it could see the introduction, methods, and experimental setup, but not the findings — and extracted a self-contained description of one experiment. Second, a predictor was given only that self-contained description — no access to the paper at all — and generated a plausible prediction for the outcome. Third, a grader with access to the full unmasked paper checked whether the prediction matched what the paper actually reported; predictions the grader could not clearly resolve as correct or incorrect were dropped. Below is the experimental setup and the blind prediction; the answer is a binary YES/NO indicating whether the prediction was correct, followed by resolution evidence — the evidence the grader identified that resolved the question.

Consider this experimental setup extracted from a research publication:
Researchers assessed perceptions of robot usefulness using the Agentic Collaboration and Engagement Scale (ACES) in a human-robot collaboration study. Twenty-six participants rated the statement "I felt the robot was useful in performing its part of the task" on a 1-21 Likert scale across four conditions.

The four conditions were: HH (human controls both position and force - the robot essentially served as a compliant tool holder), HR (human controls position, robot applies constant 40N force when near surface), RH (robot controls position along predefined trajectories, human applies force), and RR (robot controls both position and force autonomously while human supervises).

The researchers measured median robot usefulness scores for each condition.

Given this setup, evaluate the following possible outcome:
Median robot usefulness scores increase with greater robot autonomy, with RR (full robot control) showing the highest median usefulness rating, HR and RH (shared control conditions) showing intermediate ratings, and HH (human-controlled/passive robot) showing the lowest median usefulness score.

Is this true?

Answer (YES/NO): YES